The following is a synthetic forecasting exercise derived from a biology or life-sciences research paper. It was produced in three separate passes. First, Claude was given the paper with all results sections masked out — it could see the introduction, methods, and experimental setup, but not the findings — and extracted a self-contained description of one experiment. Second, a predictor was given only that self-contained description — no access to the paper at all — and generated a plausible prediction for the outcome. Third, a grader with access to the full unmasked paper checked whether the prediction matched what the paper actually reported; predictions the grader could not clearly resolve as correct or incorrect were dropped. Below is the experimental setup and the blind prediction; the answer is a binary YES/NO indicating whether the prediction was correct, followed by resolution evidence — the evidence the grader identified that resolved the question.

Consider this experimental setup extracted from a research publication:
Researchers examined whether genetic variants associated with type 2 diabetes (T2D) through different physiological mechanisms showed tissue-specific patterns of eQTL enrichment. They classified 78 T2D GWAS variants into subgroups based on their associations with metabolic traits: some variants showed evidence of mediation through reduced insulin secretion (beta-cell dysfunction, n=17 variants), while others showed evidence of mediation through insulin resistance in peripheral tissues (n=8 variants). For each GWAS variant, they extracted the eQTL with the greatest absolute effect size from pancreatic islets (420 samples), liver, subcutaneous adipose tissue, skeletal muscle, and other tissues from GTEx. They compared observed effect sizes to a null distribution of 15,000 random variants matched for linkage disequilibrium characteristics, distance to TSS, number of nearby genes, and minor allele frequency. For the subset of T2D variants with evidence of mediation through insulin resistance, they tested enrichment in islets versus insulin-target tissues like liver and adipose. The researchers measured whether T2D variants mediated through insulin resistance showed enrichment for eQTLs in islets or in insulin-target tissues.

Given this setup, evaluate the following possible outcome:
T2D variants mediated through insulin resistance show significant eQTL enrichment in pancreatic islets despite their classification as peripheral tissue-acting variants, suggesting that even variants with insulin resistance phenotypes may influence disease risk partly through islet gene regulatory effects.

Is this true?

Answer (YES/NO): NO